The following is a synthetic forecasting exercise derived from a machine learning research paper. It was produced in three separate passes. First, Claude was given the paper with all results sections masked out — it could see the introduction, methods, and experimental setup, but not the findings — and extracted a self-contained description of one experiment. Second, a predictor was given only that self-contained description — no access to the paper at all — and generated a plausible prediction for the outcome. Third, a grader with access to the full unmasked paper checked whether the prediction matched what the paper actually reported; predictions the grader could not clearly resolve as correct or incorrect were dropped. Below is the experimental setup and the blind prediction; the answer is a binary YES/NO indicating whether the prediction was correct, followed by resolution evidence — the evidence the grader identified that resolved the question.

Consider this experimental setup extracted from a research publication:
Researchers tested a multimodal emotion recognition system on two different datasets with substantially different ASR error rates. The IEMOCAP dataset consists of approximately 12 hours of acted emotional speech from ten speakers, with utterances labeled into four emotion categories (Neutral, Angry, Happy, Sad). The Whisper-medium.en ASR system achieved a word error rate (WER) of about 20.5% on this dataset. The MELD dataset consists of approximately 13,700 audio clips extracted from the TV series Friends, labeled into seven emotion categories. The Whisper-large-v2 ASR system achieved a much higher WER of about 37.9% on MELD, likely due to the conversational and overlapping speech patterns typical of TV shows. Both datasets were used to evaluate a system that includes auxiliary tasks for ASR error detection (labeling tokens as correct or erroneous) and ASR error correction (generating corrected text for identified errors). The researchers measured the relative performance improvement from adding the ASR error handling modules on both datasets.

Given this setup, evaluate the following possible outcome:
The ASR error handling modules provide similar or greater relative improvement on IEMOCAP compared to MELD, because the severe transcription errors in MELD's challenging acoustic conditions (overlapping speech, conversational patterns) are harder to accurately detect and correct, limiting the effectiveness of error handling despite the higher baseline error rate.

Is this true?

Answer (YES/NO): NO